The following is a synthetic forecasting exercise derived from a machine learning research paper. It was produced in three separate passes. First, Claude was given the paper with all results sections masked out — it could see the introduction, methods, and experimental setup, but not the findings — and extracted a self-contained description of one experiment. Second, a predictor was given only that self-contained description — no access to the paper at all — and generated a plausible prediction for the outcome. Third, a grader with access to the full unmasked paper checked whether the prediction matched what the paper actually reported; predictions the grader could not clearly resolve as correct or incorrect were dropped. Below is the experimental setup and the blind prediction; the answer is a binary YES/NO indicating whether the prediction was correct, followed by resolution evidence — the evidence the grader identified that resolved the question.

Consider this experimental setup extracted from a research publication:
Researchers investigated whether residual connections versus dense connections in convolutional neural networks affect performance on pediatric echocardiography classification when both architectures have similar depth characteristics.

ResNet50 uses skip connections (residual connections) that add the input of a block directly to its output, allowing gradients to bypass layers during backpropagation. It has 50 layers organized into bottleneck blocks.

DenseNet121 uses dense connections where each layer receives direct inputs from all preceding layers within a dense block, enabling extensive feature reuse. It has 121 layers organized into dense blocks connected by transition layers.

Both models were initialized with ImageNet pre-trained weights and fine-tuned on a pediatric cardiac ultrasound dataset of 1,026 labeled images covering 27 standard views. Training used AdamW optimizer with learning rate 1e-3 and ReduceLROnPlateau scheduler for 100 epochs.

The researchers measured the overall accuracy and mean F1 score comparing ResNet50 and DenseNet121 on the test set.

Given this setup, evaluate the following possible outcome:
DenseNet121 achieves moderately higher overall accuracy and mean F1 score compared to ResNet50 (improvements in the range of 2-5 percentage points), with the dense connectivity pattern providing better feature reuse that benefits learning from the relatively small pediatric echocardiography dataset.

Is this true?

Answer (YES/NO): NO